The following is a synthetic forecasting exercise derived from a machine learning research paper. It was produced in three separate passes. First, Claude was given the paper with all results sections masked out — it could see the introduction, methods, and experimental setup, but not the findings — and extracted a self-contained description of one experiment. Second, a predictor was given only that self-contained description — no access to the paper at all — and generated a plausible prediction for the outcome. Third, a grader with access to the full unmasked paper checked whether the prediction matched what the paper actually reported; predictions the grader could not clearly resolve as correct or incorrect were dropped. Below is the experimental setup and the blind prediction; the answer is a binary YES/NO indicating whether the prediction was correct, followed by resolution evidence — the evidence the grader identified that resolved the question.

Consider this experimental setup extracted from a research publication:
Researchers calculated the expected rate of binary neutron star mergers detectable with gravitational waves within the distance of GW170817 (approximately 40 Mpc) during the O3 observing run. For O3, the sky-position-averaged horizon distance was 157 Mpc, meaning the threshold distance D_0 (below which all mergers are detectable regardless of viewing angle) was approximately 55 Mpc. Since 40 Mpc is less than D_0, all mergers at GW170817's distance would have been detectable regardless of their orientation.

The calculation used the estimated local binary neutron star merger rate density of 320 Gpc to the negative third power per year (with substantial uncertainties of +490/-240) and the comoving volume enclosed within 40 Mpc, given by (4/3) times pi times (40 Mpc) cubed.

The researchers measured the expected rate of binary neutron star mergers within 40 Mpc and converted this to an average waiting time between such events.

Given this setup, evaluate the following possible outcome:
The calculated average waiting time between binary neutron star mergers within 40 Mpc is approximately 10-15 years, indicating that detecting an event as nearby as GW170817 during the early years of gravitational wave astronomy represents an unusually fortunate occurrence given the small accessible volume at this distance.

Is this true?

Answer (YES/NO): YES